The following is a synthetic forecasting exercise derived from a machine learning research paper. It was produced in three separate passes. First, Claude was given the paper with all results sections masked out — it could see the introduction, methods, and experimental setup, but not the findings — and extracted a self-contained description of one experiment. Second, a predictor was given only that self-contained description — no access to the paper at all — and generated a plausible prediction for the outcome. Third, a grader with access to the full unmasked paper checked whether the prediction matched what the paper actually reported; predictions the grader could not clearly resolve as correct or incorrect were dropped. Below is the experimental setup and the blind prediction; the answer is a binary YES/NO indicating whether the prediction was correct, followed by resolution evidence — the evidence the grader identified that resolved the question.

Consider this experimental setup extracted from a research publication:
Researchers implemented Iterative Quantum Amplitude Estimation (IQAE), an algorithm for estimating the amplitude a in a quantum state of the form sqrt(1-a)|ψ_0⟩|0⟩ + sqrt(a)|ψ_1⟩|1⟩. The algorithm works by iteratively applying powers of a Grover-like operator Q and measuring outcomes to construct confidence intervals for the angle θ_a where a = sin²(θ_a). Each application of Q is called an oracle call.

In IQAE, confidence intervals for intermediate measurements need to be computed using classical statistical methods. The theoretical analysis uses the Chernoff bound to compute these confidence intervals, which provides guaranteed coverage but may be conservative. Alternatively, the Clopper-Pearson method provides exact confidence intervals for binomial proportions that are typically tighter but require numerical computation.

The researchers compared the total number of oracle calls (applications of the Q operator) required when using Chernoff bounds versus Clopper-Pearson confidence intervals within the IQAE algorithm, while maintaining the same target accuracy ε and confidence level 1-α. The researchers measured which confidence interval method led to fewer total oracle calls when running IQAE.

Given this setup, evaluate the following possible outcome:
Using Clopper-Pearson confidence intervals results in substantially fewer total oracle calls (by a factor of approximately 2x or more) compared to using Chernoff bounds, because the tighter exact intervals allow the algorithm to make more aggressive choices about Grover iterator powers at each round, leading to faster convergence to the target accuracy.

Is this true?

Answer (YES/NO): YES